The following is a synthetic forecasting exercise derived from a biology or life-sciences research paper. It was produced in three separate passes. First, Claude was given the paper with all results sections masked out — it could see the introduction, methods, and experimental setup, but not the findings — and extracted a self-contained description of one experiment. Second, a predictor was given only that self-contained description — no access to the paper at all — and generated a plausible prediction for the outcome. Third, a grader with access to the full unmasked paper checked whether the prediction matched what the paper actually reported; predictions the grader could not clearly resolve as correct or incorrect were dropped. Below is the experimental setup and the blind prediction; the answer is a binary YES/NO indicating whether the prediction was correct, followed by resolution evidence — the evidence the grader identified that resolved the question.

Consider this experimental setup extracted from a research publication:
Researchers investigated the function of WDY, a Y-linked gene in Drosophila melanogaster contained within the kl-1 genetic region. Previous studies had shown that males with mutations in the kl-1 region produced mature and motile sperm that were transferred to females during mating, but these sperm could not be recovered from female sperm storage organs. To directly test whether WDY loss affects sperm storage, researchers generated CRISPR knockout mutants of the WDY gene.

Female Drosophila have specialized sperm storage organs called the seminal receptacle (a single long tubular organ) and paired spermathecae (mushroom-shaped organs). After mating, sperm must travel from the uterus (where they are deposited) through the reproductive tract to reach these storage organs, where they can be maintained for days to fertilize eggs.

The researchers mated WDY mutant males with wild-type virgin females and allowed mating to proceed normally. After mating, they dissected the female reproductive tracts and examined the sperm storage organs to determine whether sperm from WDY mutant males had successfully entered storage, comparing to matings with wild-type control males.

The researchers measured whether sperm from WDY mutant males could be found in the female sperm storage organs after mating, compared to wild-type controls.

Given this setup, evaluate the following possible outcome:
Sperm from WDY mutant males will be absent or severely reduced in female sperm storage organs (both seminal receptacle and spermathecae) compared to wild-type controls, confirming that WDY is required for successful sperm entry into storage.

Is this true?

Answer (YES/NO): YES